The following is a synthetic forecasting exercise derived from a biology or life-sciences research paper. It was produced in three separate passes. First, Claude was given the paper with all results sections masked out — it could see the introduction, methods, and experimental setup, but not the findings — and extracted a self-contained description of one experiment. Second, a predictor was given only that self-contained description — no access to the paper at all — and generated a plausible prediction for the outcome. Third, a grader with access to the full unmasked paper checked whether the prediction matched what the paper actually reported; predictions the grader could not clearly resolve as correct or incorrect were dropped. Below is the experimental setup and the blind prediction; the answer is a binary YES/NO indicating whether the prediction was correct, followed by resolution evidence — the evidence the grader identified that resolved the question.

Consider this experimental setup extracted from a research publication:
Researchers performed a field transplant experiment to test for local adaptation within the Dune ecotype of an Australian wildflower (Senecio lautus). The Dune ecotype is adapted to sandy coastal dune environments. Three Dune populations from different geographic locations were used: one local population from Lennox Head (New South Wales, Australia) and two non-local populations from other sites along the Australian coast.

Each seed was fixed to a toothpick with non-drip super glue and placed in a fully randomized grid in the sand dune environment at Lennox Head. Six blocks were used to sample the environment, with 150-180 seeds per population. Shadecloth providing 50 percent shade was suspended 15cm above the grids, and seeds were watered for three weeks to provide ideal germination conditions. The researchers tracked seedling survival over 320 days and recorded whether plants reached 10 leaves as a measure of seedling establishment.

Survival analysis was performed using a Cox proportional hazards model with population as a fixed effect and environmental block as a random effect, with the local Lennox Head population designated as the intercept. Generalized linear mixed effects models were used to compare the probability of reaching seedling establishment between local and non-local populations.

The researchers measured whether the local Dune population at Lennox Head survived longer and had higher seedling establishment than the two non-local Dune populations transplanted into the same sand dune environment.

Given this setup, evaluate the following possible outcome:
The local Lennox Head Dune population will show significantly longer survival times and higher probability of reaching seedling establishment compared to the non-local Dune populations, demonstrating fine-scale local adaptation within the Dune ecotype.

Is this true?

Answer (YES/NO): NO